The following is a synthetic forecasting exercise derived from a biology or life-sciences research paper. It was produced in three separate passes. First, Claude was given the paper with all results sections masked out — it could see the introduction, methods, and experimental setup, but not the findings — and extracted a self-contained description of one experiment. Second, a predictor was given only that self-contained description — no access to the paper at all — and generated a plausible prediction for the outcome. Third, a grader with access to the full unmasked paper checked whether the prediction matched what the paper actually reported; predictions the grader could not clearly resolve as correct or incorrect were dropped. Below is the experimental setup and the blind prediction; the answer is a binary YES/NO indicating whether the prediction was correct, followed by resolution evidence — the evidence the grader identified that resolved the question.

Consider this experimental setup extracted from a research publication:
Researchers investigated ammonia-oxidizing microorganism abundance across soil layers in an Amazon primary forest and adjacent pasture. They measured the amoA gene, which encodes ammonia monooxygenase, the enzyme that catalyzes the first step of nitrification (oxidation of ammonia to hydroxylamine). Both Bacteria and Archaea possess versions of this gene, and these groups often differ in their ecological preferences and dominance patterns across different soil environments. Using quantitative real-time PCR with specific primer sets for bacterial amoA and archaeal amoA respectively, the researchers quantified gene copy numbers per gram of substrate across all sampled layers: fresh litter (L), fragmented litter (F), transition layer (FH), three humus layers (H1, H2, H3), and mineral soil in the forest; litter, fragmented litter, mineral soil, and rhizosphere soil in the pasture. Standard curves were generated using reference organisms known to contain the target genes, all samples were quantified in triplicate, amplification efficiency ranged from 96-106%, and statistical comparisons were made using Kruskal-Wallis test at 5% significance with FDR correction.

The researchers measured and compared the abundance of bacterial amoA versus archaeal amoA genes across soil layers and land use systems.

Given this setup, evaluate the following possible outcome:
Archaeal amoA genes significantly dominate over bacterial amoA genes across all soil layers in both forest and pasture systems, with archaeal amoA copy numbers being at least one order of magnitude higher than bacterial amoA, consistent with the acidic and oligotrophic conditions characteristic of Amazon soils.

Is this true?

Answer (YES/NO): NO